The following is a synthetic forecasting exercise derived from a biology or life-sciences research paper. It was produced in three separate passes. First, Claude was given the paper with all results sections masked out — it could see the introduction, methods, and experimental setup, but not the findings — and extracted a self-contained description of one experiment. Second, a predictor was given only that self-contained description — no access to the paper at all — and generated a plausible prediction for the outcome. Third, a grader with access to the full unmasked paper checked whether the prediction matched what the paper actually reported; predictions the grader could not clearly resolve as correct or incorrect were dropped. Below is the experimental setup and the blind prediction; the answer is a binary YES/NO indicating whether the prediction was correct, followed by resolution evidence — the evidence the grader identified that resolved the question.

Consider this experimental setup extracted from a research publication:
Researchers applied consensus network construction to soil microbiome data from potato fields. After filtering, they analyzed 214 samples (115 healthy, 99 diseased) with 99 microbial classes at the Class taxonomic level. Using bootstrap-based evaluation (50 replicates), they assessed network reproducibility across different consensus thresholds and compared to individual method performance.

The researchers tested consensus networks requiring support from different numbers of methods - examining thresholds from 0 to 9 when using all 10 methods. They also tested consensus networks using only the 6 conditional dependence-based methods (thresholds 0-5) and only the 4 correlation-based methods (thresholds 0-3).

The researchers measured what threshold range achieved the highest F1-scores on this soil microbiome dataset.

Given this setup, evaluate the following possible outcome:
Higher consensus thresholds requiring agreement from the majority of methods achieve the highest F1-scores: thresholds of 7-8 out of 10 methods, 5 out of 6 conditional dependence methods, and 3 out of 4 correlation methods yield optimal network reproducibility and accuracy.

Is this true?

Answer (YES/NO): NO